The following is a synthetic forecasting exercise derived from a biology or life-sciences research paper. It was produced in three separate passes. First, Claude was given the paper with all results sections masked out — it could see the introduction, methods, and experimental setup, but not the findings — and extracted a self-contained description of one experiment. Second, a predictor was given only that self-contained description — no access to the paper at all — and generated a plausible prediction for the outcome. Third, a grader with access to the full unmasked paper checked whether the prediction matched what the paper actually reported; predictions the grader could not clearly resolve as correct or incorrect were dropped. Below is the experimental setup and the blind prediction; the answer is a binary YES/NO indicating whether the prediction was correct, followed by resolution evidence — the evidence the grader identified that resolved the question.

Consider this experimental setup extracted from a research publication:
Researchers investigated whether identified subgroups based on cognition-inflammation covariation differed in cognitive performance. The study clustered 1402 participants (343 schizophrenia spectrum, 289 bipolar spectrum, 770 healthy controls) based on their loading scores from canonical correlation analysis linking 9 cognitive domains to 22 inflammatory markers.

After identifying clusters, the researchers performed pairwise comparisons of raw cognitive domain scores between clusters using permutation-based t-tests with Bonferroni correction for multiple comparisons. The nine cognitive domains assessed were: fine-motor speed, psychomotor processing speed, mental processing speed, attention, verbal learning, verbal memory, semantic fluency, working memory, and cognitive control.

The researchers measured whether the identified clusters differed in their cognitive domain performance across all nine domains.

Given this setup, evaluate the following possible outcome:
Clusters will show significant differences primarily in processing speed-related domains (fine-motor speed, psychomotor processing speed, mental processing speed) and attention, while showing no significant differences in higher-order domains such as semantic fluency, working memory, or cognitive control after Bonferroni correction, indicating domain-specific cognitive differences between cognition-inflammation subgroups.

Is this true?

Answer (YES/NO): NO